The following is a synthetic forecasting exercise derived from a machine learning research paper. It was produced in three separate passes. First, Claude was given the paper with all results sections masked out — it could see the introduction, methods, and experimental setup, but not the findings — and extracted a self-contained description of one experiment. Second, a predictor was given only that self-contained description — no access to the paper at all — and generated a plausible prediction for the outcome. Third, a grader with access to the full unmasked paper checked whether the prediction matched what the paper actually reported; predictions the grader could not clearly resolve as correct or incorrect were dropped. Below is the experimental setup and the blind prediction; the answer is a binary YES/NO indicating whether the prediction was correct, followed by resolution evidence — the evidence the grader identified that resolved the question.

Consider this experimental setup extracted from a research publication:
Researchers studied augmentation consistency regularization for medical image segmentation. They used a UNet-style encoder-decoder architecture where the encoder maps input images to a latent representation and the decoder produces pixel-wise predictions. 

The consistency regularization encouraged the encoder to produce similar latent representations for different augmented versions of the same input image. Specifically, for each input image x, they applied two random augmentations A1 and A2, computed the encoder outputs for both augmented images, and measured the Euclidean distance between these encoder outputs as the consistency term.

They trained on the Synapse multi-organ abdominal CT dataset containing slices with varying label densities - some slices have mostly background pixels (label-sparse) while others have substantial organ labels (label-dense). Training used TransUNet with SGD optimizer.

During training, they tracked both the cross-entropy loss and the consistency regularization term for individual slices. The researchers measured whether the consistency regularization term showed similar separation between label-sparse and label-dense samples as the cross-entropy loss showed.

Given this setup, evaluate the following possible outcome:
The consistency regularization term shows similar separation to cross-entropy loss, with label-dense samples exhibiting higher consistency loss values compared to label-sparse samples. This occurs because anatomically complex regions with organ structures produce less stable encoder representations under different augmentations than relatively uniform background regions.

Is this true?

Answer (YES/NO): NO